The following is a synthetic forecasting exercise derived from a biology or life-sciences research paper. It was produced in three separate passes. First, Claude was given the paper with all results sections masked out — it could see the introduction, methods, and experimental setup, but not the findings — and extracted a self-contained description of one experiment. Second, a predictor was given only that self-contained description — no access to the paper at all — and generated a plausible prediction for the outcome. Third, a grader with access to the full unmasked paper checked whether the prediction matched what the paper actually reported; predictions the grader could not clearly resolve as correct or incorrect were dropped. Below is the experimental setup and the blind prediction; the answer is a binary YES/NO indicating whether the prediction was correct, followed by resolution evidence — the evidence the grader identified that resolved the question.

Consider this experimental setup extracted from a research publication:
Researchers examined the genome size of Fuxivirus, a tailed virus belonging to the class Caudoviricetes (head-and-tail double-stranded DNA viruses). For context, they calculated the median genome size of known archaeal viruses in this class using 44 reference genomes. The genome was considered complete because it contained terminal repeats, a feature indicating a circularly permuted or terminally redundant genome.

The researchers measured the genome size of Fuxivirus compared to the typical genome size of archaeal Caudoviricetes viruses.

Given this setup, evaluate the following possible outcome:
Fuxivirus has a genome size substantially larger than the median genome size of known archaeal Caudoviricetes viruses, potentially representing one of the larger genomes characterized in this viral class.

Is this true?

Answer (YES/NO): NO